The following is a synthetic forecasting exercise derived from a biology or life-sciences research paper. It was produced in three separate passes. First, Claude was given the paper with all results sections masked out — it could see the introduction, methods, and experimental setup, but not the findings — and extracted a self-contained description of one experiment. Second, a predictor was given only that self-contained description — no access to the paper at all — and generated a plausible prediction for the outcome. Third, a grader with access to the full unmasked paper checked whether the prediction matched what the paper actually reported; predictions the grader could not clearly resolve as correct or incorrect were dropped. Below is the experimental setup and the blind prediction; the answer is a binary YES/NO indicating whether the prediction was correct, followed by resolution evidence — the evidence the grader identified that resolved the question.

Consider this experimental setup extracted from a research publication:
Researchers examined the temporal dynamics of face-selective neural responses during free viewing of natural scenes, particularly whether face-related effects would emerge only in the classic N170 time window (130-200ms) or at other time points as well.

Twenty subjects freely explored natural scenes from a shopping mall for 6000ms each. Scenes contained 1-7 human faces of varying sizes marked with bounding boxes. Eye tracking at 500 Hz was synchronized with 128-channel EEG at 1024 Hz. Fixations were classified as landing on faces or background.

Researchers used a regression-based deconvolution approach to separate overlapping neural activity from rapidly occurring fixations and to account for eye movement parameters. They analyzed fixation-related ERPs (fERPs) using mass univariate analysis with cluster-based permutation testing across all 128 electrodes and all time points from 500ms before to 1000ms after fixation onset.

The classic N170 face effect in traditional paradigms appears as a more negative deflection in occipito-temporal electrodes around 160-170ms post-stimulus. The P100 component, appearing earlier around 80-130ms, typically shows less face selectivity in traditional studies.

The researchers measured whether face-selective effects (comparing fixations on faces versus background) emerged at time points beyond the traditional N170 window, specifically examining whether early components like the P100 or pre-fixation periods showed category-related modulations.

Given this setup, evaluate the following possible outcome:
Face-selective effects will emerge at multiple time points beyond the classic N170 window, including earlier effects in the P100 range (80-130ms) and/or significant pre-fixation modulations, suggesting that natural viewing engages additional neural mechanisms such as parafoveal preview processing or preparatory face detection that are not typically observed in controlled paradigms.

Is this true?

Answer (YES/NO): YES